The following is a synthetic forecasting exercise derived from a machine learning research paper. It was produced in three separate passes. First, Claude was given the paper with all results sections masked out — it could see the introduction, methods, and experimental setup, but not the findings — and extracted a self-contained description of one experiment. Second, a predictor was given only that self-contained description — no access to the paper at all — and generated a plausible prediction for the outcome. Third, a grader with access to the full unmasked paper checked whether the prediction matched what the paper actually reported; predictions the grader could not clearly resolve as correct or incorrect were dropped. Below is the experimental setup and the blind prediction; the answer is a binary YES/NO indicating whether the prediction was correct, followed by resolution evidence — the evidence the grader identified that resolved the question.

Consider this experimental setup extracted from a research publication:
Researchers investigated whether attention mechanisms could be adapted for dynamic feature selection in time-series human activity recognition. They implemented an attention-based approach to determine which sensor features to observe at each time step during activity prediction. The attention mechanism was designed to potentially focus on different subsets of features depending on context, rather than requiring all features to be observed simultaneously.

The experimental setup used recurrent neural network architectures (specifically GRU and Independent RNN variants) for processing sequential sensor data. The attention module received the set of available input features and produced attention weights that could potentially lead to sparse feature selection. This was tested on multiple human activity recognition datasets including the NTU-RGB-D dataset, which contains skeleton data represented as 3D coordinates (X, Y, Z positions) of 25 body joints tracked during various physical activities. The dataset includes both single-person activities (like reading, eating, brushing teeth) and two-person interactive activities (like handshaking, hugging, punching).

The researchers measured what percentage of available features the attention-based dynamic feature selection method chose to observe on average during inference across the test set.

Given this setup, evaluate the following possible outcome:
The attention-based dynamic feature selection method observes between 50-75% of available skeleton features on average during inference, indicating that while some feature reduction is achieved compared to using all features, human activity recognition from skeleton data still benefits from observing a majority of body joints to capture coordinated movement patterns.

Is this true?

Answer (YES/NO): NO